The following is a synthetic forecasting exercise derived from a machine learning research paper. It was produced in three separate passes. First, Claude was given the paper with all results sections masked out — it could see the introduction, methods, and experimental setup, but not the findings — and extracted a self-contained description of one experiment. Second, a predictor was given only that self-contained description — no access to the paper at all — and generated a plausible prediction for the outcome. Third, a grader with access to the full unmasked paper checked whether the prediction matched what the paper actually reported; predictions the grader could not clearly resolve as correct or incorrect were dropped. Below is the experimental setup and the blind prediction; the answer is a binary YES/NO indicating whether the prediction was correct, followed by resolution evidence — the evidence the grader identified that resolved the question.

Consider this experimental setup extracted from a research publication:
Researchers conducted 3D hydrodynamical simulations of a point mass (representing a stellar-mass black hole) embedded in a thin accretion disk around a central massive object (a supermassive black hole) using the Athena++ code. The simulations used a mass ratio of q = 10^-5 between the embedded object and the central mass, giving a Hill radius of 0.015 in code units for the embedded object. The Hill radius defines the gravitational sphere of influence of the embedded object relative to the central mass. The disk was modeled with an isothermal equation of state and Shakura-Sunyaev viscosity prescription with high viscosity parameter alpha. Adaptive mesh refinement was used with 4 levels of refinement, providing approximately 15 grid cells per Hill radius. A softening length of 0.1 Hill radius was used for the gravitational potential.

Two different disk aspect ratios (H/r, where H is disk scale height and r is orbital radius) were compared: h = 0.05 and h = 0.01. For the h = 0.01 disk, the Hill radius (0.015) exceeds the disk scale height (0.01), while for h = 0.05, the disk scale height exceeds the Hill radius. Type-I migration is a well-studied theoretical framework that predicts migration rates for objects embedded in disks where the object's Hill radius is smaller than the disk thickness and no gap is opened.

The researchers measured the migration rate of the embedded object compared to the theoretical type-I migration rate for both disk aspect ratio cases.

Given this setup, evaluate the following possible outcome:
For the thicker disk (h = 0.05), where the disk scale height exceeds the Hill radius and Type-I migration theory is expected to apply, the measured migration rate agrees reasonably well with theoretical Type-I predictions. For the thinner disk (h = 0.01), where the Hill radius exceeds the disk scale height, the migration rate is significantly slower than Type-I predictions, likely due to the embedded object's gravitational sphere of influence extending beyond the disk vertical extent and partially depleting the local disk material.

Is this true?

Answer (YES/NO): NO